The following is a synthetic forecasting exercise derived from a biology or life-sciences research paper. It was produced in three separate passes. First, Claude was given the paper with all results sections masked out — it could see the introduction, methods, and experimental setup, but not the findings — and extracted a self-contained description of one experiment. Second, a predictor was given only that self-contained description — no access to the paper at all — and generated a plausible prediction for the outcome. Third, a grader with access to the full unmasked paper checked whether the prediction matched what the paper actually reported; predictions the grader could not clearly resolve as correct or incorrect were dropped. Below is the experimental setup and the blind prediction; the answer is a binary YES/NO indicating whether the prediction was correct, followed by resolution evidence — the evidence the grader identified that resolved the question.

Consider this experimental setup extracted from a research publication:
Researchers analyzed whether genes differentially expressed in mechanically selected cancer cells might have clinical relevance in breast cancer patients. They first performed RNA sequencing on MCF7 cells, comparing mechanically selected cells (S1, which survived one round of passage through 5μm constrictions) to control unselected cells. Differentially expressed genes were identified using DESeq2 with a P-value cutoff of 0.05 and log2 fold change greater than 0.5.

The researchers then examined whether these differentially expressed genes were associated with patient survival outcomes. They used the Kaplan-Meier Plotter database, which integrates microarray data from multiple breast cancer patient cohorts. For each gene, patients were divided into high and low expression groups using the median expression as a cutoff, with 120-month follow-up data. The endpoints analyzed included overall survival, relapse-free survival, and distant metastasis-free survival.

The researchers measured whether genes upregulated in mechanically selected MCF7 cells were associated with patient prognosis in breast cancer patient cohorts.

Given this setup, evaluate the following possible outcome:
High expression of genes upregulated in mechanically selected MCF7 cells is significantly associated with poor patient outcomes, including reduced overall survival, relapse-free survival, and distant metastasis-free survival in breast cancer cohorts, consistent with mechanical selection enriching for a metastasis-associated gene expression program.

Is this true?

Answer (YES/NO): YES